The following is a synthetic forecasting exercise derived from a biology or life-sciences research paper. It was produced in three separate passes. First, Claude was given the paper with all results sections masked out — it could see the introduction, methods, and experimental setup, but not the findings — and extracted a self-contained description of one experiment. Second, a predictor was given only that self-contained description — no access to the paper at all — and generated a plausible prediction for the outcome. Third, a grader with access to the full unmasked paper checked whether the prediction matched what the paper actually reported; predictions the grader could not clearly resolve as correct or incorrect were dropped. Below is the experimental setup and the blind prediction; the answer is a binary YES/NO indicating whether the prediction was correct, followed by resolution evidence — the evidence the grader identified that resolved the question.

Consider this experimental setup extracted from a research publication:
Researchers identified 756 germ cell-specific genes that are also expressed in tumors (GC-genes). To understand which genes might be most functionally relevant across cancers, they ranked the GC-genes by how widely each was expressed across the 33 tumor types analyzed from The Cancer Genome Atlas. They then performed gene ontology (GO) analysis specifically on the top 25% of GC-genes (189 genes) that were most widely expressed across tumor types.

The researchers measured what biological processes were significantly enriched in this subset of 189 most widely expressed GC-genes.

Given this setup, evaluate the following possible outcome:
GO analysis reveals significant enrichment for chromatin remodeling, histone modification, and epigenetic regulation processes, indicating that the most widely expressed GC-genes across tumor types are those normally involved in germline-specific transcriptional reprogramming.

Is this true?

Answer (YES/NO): NO